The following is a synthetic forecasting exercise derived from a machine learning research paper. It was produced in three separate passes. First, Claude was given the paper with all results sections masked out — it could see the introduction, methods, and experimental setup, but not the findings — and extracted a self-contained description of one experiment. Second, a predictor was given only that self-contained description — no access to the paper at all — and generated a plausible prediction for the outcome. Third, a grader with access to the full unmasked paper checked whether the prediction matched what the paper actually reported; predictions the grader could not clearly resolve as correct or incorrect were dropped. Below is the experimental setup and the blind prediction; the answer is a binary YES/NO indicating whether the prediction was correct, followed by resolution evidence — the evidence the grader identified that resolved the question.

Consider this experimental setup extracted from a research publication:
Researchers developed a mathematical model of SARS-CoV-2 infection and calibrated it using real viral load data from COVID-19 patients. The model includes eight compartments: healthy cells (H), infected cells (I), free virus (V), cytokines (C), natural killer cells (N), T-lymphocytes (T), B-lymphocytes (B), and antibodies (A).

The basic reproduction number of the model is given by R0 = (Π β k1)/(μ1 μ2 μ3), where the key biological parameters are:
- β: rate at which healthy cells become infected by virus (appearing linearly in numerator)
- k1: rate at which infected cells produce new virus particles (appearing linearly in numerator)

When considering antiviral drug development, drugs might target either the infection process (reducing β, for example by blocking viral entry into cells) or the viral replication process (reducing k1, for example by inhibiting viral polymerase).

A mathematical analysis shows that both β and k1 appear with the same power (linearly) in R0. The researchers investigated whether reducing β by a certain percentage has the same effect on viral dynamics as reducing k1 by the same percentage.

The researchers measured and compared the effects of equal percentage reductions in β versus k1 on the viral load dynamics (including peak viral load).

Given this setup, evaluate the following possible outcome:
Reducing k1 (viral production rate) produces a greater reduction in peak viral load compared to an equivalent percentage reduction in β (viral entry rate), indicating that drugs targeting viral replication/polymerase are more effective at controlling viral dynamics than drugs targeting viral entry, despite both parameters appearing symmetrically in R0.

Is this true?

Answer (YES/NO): YES